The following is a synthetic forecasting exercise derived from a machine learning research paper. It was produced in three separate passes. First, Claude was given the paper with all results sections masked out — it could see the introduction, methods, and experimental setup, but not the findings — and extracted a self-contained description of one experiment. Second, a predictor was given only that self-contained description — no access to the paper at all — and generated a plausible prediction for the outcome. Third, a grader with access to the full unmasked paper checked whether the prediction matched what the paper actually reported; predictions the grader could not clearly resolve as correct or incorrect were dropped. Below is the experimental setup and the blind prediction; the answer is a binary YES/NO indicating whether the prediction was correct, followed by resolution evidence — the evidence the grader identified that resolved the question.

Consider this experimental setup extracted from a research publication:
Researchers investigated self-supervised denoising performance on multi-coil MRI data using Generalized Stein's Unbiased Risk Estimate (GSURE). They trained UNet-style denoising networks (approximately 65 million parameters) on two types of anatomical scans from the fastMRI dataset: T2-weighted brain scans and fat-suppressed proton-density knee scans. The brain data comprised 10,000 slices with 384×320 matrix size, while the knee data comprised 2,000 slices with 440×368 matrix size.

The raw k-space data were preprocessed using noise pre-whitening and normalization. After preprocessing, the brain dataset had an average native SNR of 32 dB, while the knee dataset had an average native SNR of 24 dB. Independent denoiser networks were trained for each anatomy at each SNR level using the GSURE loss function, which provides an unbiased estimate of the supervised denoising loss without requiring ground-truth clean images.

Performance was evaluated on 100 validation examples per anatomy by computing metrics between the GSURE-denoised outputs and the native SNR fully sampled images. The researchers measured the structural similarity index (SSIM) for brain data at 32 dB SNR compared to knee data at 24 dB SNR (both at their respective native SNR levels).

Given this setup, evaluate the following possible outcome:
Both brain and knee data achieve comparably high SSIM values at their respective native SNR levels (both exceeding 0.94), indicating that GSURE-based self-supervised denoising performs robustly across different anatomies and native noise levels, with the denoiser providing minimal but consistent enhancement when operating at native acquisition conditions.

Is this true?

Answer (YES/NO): NO